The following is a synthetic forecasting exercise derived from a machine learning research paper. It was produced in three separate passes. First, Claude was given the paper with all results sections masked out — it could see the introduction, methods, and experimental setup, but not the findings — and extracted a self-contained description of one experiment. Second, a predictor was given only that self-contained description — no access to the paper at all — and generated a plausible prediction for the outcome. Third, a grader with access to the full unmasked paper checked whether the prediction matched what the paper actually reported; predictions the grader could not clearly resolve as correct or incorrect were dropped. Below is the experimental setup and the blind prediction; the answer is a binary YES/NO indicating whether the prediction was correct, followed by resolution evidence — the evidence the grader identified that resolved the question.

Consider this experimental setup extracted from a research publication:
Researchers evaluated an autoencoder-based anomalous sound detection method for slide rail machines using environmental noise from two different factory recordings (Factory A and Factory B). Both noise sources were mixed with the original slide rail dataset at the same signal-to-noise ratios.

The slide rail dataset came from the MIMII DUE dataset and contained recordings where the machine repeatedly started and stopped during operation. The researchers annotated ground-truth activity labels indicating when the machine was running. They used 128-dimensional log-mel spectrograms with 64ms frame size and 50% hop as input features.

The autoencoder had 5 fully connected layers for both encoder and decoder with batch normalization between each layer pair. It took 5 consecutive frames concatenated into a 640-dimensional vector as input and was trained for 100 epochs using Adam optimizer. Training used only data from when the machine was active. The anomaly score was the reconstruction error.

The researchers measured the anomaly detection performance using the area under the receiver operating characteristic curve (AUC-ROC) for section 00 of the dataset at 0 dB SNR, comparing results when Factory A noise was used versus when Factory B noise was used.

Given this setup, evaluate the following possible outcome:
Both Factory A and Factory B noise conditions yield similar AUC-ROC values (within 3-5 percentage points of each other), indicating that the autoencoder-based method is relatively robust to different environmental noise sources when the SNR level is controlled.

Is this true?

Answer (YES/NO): YES